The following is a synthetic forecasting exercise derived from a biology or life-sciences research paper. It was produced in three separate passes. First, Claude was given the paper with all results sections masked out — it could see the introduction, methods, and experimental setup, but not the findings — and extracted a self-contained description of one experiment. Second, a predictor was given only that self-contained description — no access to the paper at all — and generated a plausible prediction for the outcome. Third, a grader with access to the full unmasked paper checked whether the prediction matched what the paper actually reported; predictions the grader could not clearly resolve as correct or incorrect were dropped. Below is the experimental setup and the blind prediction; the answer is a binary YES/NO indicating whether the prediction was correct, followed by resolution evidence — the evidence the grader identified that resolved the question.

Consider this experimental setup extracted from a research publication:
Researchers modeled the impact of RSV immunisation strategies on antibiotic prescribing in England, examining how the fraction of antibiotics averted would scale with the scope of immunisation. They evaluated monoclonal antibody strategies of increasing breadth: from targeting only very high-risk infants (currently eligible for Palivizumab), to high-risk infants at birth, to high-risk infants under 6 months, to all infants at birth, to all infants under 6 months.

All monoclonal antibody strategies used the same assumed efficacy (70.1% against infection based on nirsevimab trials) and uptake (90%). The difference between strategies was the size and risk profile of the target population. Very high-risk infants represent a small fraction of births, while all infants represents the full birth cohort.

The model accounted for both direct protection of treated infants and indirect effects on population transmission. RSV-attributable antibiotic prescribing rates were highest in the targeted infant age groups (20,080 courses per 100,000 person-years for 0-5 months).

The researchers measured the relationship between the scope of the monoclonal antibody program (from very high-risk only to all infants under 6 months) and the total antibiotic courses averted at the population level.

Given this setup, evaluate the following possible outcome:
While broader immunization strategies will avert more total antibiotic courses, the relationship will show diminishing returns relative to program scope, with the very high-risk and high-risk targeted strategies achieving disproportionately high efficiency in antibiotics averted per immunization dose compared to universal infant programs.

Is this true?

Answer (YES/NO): YES